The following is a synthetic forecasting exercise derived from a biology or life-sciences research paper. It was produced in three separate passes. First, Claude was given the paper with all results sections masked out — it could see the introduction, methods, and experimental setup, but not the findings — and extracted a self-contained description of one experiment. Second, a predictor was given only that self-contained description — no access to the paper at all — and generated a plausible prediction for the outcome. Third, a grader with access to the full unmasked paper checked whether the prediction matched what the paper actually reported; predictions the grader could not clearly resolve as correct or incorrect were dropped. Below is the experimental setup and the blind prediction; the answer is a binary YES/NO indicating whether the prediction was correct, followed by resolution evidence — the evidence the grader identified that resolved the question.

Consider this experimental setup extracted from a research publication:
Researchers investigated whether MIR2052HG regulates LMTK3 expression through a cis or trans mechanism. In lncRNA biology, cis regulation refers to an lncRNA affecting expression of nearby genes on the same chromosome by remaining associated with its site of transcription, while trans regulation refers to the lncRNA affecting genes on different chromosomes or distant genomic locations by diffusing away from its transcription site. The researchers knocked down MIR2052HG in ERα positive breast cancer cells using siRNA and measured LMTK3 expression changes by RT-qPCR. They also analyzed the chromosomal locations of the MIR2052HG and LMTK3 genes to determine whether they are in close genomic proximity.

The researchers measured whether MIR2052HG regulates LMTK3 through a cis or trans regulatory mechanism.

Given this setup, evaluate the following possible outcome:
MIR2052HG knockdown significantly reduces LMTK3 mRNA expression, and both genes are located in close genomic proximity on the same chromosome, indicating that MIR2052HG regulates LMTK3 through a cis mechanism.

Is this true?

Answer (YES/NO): NO